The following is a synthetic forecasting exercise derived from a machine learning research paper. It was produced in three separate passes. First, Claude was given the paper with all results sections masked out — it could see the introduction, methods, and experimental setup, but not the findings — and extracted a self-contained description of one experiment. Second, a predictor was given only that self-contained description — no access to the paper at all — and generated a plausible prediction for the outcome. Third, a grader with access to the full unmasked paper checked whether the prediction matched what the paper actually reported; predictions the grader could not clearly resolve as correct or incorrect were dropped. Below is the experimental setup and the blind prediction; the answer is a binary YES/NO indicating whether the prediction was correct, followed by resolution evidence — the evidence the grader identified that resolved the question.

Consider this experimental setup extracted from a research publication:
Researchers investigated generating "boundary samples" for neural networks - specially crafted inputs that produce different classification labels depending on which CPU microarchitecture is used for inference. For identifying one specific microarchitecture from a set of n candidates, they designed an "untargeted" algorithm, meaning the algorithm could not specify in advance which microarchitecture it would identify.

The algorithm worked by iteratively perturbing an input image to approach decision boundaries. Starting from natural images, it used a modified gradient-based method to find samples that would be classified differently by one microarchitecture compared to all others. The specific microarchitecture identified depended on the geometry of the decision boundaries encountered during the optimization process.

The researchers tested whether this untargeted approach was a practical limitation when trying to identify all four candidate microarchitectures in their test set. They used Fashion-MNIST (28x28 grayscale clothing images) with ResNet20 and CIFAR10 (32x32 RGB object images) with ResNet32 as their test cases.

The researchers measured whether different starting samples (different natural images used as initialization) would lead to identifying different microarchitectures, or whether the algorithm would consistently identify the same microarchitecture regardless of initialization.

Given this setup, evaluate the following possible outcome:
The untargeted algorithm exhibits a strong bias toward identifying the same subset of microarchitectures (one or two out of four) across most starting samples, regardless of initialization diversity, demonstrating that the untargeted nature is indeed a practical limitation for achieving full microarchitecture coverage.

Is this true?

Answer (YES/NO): NO